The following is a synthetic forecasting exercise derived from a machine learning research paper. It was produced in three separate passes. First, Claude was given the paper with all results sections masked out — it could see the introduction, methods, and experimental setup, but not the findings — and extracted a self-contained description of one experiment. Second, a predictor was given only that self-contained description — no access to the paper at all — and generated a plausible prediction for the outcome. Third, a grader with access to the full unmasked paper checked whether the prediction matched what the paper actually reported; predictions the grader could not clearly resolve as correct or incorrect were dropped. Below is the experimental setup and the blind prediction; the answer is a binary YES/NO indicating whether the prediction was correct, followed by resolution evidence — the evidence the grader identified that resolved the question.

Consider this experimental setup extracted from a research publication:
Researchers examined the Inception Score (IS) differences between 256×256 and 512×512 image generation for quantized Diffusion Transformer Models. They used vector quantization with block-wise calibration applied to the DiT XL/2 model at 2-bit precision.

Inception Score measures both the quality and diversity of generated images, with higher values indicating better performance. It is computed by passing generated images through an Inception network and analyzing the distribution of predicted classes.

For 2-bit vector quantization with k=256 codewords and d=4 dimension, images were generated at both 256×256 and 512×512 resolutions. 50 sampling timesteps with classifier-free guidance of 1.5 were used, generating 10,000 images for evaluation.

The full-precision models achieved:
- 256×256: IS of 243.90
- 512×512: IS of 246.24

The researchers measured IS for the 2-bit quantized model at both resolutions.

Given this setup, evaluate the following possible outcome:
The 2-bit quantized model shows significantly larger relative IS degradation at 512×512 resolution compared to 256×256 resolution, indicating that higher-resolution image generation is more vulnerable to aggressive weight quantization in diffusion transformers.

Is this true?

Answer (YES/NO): YES